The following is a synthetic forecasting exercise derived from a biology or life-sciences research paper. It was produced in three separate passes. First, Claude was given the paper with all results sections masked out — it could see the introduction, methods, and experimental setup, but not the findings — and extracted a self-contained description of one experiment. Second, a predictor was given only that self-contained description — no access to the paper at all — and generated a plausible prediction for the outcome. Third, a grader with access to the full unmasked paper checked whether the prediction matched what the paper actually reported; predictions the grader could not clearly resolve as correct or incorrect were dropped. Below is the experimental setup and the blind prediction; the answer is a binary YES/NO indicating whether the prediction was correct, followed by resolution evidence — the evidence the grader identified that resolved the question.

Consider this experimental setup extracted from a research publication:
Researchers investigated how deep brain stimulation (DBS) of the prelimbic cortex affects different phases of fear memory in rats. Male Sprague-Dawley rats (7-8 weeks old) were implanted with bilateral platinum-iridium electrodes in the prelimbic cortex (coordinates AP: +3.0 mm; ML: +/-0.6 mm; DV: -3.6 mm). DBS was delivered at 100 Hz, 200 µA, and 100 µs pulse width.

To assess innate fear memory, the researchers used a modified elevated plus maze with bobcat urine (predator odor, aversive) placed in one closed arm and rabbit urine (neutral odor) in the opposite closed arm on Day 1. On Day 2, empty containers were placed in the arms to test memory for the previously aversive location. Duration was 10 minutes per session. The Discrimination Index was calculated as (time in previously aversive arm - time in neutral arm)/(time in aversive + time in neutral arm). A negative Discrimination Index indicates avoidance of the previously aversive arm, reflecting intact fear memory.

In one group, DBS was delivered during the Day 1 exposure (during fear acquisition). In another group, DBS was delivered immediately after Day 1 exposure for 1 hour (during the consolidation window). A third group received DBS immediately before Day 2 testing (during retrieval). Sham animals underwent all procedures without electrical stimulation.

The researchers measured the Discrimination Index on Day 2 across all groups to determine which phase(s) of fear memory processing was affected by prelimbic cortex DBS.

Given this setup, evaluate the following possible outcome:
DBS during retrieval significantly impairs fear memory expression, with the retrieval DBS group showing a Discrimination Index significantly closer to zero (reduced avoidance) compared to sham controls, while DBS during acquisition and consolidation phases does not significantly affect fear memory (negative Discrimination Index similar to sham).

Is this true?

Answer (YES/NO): NO